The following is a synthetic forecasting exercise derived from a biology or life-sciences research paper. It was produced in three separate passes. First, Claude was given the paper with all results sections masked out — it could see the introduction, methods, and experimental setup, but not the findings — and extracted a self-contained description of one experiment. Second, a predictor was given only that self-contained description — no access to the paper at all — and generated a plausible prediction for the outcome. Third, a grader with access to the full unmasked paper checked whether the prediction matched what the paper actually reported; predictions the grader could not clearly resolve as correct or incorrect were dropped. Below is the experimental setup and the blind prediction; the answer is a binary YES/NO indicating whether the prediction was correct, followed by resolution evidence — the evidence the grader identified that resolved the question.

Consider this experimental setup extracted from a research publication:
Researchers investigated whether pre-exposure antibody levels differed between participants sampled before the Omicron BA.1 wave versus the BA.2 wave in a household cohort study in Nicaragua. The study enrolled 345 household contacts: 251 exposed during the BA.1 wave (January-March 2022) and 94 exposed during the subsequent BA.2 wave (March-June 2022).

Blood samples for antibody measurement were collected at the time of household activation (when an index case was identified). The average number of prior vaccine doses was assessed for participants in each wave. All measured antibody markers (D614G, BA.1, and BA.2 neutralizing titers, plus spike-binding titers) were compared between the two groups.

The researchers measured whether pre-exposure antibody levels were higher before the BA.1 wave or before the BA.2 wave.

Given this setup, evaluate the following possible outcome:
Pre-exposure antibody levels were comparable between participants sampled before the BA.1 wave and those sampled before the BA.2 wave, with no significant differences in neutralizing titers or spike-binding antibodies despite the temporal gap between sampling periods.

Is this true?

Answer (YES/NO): NO